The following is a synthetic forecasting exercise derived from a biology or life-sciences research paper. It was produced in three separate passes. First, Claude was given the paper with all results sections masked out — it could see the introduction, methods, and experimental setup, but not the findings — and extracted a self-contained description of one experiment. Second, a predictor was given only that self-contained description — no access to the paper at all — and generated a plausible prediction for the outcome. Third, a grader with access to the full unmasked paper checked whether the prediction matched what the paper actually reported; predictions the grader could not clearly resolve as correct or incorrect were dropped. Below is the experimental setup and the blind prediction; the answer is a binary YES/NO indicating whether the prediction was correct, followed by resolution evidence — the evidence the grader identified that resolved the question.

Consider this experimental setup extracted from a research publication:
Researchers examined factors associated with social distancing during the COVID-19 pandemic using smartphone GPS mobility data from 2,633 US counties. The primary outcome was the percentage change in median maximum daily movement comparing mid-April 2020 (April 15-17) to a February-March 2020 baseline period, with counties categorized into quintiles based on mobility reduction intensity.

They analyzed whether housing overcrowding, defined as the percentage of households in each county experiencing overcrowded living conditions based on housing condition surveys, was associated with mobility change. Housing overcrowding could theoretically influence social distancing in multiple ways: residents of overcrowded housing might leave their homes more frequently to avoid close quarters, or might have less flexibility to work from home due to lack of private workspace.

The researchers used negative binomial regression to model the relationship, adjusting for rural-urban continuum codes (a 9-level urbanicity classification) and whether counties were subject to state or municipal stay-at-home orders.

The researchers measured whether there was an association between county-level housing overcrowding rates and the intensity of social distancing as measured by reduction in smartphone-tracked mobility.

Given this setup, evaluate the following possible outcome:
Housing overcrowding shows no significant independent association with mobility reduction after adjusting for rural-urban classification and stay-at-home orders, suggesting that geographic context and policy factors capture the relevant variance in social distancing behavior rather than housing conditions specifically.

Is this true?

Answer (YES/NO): NO